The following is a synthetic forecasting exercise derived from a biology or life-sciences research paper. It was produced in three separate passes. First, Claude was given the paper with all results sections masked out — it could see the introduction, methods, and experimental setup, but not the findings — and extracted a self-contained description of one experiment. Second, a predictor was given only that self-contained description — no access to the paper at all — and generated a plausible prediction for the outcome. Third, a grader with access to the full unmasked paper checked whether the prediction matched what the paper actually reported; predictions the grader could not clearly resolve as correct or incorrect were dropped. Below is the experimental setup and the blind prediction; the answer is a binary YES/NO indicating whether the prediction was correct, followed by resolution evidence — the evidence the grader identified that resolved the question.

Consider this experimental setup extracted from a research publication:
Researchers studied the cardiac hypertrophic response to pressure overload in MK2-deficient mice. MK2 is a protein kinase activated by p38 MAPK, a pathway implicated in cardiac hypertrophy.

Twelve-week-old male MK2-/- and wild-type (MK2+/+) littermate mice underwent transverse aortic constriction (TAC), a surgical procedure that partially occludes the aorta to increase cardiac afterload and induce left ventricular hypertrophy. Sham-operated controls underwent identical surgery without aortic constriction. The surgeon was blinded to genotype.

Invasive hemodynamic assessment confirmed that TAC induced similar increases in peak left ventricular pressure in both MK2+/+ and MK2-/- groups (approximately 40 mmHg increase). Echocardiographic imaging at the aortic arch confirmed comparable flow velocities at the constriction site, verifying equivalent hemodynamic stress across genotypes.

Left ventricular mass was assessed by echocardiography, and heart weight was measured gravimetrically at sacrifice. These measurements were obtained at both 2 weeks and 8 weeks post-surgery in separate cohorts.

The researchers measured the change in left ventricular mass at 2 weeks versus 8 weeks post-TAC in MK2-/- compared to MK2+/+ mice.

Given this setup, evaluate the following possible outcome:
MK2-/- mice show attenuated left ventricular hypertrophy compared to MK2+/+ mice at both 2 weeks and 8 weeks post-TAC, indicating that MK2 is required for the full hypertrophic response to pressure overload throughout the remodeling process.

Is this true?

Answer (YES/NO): NO